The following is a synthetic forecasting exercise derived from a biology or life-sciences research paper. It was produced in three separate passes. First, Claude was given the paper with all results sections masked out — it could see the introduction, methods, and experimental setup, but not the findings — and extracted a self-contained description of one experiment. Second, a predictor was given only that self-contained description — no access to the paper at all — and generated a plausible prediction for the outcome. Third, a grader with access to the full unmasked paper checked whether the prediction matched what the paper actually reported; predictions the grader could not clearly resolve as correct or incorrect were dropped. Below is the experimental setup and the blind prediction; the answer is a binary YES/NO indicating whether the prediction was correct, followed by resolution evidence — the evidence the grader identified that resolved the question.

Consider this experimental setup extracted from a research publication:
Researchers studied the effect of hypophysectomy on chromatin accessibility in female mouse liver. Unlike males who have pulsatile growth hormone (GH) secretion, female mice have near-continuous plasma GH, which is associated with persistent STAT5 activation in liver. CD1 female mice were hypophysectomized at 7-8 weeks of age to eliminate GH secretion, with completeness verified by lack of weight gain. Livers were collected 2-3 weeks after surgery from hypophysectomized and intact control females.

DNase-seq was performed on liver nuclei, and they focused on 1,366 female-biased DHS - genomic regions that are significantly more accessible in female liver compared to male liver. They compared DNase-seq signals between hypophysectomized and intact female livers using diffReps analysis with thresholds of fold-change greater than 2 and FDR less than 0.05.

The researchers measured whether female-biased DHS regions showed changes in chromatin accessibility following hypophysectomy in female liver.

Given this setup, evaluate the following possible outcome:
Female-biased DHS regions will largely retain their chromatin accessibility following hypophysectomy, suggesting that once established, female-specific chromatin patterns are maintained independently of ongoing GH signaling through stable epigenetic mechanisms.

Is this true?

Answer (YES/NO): YES